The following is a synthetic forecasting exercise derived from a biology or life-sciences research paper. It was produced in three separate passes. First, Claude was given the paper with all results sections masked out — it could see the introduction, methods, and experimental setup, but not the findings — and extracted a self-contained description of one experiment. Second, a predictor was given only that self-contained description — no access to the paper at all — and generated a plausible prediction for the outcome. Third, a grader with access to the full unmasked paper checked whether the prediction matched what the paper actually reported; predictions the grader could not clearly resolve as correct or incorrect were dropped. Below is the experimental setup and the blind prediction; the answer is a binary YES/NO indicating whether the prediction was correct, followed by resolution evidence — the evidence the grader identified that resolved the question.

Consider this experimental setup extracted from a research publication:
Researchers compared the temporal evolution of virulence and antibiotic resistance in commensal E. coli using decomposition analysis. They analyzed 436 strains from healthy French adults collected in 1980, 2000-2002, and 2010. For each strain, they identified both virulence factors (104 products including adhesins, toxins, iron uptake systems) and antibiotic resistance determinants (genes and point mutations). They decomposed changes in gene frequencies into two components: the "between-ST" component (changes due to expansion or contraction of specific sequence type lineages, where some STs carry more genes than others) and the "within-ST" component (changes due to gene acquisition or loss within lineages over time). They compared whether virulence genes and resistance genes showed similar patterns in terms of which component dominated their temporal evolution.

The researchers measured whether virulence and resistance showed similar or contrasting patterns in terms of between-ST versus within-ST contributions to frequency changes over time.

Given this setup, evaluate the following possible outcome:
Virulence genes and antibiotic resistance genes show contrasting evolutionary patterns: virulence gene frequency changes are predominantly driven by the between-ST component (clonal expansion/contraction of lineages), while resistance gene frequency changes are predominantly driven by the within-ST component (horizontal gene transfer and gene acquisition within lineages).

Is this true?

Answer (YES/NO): NO